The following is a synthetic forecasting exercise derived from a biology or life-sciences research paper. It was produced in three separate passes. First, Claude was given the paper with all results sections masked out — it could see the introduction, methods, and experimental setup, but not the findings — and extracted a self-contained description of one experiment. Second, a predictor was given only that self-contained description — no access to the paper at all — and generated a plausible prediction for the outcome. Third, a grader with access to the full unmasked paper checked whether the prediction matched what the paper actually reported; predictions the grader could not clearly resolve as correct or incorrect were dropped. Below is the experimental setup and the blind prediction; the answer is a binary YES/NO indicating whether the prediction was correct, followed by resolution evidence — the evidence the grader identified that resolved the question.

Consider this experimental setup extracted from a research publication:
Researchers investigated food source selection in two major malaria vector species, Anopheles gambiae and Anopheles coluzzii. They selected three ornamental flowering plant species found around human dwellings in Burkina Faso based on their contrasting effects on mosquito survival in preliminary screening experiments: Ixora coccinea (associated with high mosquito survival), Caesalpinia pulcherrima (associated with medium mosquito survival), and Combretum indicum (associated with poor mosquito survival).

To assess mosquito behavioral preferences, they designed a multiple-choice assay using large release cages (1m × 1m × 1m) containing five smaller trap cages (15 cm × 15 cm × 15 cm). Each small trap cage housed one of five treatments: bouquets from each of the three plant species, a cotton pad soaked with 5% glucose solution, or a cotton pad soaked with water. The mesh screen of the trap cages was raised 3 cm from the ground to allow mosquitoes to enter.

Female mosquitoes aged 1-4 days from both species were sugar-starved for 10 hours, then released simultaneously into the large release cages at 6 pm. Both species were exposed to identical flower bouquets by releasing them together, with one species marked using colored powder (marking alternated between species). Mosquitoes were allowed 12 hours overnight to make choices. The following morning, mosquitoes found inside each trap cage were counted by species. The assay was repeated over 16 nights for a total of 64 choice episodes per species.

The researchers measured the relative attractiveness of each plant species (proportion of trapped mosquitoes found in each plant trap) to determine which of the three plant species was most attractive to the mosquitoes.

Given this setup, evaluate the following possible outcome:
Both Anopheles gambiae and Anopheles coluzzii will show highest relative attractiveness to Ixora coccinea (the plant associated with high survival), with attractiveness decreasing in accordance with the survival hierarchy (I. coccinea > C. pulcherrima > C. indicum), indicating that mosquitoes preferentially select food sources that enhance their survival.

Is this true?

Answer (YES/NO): NO